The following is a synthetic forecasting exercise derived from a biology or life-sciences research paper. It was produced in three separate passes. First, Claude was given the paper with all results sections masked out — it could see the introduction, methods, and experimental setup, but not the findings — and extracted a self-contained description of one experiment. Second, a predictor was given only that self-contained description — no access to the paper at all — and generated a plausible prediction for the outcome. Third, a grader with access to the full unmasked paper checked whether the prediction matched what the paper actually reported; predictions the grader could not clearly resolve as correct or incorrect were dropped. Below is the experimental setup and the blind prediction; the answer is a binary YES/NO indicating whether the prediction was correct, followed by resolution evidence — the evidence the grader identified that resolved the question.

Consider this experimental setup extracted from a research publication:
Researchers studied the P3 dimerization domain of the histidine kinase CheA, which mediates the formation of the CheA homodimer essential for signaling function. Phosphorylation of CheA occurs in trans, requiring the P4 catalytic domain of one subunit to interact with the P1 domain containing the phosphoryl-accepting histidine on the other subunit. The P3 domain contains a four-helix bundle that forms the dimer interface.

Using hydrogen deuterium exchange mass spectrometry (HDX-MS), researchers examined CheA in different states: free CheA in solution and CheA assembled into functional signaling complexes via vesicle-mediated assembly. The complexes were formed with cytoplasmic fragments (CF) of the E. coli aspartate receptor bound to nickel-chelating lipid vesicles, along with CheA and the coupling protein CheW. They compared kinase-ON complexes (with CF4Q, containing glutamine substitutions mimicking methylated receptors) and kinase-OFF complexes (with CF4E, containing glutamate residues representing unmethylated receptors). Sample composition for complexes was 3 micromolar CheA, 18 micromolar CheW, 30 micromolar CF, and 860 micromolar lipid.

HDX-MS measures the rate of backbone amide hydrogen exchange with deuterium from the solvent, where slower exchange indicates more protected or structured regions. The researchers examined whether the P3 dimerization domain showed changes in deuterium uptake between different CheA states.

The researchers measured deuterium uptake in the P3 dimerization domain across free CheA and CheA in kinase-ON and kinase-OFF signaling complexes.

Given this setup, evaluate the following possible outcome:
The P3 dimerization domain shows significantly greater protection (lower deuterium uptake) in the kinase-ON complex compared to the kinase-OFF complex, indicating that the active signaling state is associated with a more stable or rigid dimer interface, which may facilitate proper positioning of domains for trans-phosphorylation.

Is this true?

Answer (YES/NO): YES